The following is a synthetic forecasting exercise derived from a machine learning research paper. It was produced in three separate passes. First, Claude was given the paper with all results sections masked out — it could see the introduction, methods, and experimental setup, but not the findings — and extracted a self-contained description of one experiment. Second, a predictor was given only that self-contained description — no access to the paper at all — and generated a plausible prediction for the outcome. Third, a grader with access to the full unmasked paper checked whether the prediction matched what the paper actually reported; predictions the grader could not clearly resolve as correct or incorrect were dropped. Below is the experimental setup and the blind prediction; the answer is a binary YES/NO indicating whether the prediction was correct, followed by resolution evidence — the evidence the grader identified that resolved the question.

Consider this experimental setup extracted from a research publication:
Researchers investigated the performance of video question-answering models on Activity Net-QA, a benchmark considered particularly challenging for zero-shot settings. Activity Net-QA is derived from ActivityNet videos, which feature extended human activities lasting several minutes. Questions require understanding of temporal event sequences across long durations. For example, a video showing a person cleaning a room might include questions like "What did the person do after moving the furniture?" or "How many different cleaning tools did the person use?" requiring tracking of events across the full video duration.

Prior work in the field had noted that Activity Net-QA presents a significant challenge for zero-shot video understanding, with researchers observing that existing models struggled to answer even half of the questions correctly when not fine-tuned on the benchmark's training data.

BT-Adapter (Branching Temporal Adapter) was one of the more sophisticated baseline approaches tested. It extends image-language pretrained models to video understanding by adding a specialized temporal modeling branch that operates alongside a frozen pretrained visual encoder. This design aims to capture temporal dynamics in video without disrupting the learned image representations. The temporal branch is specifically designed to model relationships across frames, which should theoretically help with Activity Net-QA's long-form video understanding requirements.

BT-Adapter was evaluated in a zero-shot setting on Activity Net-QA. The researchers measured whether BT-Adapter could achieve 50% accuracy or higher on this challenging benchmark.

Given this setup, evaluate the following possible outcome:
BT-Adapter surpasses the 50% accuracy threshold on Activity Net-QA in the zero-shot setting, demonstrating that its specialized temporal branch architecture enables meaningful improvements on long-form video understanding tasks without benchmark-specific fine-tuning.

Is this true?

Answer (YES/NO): NO